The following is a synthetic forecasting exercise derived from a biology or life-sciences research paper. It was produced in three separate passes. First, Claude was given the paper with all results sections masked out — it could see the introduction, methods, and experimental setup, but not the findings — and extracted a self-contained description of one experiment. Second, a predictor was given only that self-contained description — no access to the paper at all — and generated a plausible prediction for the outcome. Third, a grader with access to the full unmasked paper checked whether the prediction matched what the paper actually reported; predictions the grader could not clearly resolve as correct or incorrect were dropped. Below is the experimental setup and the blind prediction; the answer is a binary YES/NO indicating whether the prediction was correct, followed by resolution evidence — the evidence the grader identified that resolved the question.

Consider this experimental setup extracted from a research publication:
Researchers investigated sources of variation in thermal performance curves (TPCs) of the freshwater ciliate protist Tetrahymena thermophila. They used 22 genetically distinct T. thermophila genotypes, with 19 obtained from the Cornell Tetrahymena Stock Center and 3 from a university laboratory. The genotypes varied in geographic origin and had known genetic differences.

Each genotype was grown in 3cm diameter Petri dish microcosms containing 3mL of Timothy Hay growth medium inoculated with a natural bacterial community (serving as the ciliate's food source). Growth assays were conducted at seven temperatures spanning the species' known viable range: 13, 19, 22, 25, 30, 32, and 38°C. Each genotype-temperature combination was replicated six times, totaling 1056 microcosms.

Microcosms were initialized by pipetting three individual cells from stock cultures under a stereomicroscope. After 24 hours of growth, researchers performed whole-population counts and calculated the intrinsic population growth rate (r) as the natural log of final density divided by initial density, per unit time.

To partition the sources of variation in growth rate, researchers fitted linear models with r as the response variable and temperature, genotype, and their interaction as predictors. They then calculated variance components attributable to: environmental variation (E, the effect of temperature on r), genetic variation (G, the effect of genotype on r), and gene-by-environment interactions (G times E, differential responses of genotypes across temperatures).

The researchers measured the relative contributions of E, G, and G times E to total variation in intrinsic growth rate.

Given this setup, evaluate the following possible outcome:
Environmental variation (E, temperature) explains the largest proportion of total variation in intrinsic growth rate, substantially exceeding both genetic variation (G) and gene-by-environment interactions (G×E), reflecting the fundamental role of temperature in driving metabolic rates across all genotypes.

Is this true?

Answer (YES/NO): YES